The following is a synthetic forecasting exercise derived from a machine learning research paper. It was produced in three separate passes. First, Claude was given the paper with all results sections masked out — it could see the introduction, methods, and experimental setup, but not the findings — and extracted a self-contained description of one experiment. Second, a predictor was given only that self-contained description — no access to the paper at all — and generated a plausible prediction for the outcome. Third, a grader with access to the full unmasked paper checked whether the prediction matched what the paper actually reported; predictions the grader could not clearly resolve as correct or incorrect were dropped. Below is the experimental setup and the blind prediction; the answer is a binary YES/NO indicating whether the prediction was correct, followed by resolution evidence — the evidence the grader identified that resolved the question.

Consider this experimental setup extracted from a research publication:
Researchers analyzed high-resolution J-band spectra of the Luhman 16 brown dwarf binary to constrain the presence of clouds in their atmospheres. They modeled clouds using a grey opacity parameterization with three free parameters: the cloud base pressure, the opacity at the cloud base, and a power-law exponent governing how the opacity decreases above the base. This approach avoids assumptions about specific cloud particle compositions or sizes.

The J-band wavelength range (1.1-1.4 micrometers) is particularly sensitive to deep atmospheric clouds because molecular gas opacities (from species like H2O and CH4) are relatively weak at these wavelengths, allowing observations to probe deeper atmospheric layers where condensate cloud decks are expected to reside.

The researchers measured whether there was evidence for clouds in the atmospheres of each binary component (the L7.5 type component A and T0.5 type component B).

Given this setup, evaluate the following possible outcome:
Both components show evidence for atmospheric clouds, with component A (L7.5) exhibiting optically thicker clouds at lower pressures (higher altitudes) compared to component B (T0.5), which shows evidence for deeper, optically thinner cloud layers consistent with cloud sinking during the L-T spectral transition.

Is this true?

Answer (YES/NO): NO